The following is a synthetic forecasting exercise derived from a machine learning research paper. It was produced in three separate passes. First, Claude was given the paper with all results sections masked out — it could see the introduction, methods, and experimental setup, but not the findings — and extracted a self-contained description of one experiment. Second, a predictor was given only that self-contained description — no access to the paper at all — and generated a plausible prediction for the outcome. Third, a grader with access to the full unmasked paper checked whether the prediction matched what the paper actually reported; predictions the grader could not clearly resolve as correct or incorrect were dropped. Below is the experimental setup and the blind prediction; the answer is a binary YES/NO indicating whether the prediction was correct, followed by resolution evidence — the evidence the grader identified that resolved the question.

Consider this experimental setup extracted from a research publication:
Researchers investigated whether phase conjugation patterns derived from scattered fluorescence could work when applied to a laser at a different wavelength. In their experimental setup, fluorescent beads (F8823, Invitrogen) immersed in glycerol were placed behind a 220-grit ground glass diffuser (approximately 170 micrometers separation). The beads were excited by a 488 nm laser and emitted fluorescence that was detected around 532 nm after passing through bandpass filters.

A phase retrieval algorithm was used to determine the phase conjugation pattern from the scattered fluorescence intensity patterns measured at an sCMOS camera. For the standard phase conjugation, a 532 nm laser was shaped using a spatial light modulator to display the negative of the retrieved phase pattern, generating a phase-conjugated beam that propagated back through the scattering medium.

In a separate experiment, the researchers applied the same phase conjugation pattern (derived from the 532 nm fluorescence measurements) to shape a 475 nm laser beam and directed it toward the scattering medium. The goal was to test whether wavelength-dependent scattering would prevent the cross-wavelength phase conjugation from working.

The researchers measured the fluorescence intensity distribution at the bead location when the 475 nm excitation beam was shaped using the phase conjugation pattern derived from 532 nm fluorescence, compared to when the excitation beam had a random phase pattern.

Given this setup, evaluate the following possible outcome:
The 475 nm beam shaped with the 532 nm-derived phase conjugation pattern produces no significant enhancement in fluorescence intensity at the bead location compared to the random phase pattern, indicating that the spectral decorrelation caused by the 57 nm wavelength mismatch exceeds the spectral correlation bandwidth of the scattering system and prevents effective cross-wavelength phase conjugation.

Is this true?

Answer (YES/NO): NO